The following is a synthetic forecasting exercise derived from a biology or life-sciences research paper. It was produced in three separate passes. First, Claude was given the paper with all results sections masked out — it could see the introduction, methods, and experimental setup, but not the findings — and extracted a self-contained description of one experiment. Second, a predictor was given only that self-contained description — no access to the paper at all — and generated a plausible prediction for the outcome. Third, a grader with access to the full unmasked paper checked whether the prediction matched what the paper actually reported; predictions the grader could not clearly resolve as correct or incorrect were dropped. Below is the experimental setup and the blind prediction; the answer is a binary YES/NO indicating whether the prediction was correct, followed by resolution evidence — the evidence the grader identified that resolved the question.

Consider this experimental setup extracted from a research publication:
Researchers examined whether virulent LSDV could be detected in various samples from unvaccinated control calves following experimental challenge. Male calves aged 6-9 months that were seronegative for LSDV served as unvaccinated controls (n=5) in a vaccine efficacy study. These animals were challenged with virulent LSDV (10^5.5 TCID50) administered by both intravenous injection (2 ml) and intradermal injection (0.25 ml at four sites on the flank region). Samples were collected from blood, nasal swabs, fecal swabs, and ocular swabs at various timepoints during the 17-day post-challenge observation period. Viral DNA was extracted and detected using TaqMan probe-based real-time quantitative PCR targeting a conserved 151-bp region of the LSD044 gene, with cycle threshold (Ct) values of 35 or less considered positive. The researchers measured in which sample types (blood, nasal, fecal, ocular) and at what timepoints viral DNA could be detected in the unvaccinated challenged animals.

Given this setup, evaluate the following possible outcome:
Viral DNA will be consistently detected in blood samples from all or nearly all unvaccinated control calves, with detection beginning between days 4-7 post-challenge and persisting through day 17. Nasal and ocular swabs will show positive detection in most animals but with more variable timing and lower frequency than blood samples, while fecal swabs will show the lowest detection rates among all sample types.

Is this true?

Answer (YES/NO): NO